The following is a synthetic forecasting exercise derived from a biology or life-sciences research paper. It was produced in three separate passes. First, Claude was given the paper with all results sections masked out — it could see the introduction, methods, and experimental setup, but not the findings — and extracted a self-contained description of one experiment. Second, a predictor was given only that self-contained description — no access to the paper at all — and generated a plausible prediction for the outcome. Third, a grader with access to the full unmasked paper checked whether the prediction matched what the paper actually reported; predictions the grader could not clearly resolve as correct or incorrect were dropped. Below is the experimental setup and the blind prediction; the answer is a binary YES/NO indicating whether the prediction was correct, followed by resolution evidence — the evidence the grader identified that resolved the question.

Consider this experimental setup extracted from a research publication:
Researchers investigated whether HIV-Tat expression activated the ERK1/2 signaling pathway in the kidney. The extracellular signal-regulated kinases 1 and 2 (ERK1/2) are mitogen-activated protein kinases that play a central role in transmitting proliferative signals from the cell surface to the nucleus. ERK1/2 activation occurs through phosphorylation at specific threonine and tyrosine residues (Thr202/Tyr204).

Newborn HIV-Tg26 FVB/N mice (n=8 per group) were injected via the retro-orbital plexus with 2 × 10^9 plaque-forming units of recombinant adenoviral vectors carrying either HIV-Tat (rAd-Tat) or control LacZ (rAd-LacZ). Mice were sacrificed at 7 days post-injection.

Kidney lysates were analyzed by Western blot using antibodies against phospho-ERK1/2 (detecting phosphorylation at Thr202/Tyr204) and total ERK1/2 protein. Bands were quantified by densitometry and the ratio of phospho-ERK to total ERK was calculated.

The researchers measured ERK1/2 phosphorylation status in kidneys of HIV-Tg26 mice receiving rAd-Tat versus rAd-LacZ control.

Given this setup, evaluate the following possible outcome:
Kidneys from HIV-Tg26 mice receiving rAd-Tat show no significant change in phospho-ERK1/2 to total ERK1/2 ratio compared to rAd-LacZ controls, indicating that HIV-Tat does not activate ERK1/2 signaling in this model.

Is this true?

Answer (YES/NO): NO